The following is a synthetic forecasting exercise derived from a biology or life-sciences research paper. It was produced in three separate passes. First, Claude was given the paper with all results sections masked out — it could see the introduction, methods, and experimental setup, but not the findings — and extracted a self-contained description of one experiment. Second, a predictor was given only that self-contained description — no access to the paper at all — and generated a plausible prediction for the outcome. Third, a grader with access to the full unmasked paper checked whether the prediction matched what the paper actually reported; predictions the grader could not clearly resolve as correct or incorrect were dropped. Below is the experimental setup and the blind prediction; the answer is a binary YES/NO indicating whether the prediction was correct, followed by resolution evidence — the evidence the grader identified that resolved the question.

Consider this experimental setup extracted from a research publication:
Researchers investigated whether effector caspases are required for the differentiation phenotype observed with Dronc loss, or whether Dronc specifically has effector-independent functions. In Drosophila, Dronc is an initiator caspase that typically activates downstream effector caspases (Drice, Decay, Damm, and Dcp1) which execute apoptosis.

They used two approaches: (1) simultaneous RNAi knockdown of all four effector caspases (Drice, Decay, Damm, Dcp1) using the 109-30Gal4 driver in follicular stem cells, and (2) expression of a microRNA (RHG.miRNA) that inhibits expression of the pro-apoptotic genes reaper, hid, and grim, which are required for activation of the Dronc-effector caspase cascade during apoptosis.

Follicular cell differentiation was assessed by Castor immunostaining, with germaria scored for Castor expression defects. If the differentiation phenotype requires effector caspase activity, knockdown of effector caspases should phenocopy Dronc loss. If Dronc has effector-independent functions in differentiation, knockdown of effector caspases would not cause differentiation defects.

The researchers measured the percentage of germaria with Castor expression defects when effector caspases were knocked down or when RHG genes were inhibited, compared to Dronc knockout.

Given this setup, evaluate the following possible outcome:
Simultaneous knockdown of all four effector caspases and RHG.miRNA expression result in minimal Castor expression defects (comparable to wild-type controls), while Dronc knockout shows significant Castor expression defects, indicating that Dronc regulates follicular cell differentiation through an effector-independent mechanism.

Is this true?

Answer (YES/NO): NO